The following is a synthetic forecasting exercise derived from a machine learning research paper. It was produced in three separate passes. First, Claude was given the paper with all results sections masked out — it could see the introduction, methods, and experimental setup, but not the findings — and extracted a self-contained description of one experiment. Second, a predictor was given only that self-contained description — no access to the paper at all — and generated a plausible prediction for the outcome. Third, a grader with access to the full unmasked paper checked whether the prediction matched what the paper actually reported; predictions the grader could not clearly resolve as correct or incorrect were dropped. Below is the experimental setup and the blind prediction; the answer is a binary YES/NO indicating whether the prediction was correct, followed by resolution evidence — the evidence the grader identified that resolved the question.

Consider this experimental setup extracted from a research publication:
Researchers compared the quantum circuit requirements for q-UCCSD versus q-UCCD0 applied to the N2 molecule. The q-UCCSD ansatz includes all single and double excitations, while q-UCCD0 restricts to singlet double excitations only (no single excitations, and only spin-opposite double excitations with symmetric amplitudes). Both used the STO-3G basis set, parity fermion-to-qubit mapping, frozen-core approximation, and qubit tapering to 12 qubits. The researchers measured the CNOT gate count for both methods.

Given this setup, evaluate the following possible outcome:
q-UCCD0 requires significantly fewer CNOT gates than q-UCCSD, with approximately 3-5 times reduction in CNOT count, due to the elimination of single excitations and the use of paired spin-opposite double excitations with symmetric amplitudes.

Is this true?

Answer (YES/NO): NO